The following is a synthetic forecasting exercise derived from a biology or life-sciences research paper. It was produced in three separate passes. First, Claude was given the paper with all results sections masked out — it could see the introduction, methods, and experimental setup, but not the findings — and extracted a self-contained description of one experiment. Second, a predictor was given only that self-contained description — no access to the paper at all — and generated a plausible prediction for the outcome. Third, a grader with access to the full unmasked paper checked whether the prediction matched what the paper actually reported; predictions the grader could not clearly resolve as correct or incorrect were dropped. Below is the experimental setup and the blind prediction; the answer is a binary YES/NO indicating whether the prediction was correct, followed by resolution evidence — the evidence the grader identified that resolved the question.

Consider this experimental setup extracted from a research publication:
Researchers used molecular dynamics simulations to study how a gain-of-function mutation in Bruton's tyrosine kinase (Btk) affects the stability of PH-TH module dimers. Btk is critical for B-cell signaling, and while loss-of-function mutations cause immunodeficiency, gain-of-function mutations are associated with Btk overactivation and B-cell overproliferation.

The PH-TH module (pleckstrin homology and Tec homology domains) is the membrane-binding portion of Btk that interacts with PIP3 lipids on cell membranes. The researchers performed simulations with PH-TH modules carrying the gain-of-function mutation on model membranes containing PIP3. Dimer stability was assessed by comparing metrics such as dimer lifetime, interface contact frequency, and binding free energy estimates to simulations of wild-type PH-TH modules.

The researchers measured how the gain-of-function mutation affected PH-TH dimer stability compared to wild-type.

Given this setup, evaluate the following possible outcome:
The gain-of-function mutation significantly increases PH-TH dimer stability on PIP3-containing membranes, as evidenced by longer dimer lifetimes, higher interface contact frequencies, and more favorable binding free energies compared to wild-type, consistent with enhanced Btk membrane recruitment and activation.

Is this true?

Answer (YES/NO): NO